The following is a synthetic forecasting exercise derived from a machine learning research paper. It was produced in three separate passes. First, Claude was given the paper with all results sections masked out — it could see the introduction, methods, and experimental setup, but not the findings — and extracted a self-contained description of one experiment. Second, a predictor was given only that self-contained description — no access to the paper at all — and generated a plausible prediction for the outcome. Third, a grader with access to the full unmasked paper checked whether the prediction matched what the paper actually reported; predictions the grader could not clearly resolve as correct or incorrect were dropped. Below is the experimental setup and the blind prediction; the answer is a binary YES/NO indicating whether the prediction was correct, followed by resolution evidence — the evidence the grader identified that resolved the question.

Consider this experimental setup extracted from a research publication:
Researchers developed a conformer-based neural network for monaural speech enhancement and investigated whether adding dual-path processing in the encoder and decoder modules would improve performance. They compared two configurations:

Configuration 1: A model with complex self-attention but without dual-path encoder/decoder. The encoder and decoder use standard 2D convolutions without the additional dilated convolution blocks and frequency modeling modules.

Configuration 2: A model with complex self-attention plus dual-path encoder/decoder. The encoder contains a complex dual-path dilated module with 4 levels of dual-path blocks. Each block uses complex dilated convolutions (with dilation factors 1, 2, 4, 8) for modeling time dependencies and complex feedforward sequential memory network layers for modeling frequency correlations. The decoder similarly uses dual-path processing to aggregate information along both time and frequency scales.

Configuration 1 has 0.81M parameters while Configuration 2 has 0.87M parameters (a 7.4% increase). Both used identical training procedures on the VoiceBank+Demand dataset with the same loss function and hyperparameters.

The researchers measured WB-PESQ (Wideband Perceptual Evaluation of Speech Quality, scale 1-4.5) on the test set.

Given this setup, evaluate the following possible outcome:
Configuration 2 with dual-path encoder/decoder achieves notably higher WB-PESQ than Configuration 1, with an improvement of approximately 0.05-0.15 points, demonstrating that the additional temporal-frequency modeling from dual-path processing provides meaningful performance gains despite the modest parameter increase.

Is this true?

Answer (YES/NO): NO